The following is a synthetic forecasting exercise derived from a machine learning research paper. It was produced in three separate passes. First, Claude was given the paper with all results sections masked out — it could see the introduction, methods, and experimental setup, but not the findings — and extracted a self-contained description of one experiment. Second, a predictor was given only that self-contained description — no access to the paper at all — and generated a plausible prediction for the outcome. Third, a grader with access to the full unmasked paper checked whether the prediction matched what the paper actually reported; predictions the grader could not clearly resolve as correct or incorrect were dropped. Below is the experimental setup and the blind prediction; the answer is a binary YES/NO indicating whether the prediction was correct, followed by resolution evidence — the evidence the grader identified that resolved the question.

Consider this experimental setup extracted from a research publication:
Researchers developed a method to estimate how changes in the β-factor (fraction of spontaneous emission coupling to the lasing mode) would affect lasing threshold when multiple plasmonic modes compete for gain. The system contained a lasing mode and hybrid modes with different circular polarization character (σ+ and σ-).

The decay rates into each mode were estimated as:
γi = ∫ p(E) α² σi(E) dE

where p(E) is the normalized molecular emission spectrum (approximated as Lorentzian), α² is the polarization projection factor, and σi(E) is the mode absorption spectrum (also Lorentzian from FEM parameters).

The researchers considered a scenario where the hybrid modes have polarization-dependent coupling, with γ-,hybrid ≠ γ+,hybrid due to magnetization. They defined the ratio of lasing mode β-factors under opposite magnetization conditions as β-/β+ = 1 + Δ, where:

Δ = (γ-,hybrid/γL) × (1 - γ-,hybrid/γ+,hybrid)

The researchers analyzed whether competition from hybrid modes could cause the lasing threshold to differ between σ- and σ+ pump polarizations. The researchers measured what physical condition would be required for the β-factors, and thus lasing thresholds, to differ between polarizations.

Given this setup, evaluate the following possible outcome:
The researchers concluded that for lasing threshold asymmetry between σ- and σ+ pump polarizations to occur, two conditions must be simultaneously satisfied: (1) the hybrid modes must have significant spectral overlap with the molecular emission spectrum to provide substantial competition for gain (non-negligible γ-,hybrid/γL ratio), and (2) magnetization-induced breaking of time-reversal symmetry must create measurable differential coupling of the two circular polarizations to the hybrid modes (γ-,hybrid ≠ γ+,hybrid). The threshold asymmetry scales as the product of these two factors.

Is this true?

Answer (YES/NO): YES